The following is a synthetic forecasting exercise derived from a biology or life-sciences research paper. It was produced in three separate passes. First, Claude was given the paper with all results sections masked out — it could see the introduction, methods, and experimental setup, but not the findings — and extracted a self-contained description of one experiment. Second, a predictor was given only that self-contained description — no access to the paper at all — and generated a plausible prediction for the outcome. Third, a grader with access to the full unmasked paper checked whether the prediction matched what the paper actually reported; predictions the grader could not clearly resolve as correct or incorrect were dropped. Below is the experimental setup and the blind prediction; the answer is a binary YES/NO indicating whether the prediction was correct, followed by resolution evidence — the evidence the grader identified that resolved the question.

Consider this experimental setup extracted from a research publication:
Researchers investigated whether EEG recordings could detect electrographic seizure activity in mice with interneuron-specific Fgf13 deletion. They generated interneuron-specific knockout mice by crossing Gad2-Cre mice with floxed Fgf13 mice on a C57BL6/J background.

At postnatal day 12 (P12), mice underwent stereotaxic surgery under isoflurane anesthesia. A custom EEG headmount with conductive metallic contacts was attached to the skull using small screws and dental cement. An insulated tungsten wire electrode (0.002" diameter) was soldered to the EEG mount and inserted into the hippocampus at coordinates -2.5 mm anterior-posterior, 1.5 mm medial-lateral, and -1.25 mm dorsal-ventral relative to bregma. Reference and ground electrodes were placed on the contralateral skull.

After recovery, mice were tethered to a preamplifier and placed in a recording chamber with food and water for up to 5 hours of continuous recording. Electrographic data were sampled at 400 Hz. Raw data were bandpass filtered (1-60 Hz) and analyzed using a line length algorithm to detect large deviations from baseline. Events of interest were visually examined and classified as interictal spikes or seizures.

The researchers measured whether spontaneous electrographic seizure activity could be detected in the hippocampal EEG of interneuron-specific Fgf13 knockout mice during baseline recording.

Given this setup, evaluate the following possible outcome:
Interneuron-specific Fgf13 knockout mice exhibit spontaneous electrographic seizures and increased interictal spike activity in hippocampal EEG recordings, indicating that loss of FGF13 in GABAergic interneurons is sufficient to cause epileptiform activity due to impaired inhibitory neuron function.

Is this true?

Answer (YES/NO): NO